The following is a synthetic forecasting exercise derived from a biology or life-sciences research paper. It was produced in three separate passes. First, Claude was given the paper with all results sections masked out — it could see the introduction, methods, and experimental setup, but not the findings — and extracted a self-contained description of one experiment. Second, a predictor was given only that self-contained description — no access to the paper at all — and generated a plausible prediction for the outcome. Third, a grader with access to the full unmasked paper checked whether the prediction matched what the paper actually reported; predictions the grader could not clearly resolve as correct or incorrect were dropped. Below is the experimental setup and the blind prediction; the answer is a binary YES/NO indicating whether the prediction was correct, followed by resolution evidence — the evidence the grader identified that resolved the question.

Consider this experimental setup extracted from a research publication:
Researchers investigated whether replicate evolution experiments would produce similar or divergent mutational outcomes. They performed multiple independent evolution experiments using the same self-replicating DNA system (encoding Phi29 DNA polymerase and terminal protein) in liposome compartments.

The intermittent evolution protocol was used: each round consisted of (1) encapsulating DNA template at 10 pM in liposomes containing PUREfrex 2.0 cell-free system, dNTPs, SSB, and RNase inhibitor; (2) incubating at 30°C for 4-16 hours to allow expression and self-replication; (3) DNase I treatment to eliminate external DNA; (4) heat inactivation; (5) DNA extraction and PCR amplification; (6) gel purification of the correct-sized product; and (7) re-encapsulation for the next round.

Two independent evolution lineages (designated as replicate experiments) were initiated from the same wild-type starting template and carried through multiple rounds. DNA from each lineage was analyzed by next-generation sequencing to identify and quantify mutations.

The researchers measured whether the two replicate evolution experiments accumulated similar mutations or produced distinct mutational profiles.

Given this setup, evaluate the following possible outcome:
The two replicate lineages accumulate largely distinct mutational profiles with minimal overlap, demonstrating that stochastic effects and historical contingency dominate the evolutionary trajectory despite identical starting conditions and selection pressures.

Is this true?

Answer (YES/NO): YES